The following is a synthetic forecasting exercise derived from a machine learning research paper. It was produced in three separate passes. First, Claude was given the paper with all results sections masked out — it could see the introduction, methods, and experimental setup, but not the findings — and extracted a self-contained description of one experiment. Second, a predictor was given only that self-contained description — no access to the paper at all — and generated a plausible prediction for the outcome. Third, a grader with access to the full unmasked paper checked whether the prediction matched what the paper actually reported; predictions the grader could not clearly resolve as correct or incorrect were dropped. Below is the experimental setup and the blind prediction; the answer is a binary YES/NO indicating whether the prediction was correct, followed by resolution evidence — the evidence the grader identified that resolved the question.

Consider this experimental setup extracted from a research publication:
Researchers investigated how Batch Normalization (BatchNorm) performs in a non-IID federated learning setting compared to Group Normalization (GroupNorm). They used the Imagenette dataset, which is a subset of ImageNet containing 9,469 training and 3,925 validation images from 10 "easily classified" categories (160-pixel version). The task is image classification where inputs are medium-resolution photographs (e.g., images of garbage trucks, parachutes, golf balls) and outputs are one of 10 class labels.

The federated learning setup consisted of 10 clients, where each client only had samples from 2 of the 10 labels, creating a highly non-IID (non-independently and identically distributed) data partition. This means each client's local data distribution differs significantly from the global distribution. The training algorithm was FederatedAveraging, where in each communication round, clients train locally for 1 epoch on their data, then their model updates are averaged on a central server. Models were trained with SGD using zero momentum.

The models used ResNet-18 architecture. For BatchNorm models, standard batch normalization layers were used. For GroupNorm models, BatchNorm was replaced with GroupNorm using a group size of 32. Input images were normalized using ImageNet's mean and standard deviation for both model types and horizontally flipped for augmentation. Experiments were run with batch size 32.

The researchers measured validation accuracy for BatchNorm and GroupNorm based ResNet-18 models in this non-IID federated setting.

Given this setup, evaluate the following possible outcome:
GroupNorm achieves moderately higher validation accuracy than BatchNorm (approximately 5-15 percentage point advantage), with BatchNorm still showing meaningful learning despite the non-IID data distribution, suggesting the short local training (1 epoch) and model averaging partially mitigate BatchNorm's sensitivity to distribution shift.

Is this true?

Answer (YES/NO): NO